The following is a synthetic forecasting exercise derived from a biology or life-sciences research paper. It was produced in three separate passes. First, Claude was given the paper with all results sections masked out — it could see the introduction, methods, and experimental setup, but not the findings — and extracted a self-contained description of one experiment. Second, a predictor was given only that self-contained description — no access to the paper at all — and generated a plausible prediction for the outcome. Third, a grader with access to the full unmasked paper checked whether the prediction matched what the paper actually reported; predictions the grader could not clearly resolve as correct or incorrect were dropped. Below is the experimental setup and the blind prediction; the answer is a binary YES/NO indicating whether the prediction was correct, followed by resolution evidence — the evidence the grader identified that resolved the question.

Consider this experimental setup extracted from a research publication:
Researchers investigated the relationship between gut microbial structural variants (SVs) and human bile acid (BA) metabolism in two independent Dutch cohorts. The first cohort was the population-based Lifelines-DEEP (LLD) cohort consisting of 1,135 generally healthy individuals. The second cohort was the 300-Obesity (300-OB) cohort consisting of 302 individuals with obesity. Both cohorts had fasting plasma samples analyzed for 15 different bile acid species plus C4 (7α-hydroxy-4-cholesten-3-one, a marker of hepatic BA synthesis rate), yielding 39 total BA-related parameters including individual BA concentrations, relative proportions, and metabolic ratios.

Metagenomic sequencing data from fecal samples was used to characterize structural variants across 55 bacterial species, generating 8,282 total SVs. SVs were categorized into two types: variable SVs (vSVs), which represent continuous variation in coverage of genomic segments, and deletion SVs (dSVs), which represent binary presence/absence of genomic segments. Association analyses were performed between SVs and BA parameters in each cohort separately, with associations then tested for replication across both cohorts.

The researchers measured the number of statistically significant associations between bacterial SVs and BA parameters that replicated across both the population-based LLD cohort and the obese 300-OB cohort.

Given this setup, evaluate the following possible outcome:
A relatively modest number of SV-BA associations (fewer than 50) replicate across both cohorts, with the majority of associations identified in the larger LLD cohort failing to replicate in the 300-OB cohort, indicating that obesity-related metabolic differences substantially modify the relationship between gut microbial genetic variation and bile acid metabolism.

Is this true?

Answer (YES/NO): NO